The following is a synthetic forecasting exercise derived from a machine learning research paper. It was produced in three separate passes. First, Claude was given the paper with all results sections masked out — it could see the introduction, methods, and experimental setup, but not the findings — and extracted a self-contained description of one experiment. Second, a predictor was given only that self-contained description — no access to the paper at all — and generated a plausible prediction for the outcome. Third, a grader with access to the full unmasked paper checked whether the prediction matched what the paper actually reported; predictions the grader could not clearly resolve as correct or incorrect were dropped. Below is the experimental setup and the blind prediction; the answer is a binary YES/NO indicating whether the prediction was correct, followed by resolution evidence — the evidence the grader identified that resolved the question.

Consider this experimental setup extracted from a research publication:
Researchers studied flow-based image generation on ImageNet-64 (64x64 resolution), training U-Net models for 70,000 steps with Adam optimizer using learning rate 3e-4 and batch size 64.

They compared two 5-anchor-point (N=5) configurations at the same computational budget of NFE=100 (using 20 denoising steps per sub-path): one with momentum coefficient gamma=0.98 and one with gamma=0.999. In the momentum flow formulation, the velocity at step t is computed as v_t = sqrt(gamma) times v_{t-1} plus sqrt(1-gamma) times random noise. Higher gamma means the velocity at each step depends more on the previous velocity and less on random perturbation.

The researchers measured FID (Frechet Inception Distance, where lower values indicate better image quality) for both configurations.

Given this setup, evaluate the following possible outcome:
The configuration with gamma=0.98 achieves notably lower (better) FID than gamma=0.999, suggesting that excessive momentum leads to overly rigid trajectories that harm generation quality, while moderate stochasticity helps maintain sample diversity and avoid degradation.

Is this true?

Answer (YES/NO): NO